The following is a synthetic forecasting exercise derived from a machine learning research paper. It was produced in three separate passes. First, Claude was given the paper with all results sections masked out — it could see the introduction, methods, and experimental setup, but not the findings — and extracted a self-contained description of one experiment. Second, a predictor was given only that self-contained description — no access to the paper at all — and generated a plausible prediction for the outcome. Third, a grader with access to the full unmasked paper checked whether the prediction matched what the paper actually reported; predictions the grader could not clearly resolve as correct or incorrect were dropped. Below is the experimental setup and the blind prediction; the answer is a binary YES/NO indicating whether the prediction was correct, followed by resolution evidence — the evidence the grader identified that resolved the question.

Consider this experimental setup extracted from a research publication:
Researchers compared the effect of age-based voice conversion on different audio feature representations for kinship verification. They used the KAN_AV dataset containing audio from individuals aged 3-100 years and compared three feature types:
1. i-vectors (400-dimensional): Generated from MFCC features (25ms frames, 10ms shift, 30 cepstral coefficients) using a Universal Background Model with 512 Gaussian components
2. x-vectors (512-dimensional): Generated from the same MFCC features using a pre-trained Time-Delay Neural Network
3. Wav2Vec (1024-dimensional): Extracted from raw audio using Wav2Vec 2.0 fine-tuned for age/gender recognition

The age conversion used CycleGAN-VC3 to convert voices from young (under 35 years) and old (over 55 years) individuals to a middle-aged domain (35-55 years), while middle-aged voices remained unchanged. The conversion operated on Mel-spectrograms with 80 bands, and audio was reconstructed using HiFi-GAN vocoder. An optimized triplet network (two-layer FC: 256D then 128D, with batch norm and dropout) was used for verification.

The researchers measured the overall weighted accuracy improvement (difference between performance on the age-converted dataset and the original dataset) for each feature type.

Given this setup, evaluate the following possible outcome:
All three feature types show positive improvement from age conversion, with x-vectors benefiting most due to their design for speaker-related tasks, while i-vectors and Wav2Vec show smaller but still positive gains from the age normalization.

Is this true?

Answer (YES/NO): YES